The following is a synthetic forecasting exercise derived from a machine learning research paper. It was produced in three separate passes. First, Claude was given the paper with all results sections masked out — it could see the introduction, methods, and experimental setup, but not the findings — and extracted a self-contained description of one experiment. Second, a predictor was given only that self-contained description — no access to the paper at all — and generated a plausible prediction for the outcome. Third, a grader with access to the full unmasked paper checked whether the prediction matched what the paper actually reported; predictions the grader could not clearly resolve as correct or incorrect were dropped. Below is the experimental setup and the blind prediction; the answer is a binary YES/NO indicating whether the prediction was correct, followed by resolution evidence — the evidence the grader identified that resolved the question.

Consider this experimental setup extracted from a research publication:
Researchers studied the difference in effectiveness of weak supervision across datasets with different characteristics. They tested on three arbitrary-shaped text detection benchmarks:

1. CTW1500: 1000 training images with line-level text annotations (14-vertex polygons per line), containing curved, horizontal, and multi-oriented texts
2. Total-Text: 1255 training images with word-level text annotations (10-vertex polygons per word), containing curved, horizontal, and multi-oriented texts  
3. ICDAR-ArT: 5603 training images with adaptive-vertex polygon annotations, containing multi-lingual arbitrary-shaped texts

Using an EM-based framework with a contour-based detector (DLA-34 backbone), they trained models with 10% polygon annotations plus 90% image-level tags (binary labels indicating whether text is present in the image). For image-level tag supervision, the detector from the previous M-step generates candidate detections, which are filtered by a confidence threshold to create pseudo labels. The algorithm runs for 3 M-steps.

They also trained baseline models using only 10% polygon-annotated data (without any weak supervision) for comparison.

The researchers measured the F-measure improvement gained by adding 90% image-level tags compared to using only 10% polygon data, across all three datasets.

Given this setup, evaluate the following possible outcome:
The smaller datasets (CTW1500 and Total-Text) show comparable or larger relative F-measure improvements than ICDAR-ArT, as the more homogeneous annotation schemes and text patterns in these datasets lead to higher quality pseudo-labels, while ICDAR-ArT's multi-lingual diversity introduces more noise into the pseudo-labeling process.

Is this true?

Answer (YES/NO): NO